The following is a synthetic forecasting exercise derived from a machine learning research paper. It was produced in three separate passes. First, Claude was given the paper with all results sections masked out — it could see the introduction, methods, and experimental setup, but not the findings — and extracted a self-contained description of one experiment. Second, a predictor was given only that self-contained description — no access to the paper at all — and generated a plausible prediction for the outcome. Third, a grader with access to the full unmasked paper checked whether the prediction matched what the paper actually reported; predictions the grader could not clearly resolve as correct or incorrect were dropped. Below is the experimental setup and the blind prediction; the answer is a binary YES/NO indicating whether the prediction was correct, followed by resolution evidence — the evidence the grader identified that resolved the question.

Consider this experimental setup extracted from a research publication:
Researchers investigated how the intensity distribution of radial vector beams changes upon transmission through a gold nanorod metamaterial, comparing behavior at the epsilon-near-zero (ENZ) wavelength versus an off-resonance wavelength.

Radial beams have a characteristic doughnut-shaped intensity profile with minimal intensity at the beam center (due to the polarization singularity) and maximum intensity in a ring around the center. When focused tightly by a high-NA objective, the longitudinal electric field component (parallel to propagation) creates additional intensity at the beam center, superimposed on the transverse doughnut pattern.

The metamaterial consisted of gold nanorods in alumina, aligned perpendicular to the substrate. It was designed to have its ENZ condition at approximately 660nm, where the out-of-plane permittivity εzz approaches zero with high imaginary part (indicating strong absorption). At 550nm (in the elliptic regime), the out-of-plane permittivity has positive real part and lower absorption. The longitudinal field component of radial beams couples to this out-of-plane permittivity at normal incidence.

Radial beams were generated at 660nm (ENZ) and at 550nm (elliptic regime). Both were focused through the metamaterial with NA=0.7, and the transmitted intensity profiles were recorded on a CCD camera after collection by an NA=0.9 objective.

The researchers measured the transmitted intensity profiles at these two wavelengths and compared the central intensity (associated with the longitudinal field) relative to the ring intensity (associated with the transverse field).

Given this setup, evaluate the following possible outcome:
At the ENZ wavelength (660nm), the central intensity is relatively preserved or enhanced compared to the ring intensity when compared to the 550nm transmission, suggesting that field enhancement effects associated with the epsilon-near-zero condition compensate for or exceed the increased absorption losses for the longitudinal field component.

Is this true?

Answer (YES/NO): NO